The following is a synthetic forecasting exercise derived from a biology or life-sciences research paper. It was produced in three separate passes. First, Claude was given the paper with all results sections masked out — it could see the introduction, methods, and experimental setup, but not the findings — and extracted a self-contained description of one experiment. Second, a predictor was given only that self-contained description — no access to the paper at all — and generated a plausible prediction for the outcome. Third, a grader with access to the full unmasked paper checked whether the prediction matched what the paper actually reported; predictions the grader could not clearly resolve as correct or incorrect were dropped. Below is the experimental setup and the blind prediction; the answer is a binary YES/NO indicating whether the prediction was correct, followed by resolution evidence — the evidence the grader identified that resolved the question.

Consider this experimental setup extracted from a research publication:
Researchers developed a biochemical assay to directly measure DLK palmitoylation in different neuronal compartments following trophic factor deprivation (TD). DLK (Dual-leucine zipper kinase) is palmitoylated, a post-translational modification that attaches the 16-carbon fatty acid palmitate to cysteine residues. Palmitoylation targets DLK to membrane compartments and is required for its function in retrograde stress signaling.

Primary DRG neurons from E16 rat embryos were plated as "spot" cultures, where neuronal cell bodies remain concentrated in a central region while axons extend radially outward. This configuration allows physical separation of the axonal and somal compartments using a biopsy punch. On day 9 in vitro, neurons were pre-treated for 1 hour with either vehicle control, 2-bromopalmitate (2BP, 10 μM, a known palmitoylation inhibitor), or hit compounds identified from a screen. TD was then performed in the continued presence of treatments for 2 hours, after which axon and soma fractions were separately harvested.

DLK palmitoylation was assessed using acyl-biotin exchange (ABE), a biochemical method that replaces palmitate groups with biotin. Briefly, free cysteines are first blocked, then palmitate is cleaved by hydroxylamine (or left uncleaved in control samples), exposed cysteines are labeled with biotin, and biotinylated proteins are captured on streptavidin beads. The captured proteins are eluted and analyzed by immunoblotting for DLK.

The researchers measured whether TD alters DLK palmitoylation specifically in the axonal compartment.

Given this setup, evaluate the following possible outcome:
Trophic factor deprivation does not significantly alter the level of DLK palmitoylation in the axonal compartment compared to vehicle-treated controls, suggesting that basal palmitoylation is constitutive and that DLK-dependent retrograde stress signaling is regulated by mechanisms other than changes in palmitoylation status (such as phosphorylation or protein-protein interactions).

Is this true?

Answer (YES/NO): NO